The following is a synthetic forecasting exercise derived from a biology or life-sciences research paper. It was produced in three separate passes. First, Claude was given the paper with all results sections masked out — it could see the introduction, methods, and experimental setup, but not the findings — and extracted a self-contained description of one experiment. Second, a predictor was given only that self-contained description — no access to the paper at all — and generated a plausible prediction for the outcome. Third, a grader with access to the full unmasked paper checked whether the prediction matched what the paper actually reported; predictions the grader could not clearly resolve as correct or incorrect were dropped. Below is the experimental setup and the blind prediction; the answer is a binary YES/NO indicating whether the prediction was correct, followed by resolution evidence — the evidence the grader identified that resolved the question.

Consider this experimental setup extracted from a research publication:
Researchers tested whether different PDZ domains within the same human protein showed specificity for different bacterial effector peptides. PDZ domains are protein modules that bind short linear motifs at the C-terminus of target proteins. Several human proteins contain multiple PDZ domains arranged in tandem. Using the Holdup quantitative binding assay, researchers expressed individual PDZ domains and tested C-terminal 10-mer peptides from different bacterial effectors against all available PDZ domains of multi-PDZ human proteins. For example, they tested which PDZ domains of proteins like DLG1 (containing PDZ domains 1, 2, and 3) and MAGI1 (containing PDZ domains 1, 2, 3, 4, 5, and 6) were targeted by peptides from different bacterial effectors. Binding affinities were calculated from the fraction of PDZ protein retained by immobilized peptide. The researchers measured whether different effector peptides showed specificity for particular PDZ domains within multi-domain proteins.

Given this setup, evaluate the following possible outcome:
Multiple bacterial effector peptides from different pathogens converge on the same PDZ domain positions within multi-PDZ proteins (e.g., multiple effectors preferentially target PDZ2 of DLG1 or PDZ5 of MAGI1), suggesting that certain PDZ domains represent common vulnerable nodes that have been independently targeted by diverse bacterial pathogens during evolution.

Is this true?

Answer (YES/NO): NO